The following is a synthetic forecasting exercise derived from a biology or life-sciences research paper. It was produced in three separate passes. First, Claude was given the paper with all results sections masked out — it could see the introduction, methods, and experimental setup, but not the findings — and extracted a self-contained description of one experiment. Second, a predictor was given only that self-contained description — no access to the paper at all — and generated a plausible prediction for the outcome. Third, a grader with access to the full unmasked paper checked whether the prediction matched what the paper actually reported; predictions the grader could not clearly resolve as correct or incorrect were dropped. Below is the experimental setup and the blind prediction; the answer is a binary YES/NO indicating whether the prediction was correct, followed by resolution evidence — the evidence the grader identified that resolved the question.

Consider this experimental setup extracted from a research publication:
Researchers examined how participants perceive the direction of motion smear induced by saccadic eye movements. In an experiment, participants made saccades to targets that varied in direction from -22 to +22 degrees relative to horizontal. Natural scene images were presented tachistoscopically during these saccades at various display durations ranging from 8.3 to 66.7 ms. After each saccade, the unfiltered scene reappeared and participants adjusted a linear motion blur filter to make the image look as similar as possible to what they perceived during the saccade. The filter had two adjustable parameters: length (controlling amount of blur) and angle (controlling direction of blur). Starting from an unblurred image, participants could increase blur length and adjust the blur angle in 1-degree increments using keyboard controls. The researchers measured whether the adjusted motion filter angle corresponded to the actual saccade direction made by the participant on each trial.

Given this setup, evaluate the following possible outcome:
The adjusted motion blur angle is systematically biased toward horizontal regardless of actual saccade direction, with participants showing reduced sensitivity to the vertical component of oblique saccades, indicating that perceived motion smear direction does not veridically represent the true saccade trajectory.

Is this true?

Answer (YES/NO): YES